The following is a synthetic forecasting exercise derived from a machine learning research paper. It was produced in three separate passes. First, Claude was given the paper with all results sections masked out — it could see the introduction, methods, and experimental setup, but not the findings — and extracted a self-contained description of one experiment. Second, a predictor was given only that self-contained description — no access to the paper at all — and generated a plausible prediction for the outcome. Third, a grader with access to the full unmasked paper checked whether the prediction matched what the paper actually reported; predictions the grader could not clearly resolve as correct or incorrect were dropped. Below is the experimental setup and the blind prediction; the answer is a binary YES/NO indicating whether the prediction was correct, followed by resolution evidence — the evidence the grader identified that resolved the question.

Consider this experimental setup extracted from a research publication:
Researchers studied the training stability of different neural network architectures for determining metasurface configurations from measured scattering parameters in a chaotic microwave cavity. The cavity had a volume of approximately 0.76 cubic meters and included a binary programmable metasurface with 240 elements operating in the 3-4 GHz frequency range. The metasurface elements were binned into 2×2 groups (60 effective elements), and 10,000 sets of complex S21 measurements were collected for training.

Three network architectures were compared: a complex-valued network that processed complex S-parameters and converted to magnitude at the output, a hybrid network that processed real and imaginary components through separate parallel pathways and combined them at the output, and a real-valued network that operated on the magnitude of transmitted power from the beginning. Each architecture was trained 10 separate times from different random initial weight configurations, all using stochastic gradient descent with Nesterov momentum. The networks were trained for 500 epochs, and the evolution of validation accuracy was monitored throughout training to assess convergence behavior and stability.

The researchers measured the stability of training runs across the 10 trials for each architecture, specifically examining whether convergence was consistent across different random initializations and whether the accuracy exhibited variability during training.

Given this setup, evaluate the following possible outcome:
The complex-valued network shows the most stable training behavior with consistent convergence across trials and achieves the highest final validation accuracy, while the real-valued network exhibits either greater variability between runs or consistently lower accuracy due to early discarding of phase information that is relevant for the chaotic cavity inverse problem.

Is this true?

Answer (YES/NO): YES